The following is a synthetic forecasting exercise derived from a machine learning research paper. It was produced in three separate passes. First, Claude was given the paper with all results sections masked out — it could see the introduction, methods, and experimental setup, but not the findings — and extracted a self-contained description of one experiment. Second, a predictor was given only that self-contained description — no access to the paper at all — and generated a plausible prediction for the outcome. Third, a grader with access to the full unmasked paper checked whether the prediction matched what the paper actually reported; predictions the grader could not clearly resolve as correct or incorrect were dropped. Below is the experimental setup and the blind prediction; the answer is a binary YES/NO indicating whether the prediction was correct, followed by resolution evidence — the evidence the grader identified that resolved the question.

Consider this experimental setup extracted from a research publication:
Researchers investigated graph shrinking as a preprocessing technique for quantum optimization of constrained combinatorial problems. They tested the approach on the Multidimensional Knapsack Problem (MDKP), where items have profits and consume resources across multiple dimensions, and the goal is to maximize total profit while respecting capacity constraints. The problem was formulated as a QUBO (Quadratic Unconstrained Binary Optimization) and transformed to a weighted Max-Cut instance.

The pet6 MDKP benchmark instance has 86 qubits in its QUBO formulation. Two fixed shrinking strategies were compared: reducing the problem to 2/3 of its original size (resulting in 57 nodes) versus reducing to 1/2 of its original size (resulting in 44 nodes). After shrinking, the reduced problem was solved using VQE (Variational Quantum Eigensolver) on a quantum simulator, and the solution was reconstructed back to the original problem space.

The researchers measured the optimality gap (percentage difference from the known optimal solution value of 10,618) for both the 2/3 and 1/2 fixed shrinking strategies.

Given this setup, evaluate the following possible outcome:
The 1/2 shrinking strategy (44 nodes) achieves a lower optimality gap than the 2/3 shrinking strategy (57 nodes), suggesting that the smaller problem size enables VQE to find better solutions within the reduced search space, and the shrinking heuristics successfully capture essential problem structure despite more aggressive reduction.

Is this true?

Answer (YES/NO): YES